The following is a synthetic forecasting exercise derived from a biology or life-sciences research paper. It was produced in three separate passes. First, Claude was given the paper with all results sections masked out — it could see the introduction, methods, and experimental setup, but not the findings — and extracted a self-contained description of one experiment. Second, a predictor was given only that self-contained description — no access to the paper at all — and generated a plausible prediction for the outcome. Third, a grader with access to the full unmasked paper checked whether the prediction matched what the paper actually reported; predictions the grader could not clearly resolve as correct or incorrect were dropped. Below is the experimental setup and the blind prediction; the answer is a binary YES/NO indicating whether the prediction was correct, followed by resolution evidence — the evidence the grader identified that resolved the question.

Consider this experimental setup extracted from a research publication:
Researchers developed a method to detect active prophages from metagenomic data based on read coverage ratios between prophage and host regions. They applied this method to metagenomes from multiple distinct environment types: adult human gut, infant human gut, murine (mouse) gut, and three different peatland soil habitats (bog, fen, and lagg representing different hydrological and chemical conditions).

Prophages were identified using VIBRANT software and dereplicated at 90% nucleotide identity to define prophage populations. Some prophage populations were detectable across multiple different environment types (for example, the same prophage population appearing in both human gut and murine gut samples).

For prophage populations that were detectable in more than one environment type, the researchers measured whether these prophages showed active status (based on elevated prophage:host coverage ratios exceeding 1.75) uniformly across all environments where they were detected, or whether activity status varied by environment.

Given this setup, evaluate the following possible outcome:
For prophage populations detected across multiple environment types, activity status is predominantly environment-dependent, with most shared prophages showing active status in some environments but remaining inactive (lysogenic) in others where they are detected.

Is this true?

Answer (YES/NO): YES